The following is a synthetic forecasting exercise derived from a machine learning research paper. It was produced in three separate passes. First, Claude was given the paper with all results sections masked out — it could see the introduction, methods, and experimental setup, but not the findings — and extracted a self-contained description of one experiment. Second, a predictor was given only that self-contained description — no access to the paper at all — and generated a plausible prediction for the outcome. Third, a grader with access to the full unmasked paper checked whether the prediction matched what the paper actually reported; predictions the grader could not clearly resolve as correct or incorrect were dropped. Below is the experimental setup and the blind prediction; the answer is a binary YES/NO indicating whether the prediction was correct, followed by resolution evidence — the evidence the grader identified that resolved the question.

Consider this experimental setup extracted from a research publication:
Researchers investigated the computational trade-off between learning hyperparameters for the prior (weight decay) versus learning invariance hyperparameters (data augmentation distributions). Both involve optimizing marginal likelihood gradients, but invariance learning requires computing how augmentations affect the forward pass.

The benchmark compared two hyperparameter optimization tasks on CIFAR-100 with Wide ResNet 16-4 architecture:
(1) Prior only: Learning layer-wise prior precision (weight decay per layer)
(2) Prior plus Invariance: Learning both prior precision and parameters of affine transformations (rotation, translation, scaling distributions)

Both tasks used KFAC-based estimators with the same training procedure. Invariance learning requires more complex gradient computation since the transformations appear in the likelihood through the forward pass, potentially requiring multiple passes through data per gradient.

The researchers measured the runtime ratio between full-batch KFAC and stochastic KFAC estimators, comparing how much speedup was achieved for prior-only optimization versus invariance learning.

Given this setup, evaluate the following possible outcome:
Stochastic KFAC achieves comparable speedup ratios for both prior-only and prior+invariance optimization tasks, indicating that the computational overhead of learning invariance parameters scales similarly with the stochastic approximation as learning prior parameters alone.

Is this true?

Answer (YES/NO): NO